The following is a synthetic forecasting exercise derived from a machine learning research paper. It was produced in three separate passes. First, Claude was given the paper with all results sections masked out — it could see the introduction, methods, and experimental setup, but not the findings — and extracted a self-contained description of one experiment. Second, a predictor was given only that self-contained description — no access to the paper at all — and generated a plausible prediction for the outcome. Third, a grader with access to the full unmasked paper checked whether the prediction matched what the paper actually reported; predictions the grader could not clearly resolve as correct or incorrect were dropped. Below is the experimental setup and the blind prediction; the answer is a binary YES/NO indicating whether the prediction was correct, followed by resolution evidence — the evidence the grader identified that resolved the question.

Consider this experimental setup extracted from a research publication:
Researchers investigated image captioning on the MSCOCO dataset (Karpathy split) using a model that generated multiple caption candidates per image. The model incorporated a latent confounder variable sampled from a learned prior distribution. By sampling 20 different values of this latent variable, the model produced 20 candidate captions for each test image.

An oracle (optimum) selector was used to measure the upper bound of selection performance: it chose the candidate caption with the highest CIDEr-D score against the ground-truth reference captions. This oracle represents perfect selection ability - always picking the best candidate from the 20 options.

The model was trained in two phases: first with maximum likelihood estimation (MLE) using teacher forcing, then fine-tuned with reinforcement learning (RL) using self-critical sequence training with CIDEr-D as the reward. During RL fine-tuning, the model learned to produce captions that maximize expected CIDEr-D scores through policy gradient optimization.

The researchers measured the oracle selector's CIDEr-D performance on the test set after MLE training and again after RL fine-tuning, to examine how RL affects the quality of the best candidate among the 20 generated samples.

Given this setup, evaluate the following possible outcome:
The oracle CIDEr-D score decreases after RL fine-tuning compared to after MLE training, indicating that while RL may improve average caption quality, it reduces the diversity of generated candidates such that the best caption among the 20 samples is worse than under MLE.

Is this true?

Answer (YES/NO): YES